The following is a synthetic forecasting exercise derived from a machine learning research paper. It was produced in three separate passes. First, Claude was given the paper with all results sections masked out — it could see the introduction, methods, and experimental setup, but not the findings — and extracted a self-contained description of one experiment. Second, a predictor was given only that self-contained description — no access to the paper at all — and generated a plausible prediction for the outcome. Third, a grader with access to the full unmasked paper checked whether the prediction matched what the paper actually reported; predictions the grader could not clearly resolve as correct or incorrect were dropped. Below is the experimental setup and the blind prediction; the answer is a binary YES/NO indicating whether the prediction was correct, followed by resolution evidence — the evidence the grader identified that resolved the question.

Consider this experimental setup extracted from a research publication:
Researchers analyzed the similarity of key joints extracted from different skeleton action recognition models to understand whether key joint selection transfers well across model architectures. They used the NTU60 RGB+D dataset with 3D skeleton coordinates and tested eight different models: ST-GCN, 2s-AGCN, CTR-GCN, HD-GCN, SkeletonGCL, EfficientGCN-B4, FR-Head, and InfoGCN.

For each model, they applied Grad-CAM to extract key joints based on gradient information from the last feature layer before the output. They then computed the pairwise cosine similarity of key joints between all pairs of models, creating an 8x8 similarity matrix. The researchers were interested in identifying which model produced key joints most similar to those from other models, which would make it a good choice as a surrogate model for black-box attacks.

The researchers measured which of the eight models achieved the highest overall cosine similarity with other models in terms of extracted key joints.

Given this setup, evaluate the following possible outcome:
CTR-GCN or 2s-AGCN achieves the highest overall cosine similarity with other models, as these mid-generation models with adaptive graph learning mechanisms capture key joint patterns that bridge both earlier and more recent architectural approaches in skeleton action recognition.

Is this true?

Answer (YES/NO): NO